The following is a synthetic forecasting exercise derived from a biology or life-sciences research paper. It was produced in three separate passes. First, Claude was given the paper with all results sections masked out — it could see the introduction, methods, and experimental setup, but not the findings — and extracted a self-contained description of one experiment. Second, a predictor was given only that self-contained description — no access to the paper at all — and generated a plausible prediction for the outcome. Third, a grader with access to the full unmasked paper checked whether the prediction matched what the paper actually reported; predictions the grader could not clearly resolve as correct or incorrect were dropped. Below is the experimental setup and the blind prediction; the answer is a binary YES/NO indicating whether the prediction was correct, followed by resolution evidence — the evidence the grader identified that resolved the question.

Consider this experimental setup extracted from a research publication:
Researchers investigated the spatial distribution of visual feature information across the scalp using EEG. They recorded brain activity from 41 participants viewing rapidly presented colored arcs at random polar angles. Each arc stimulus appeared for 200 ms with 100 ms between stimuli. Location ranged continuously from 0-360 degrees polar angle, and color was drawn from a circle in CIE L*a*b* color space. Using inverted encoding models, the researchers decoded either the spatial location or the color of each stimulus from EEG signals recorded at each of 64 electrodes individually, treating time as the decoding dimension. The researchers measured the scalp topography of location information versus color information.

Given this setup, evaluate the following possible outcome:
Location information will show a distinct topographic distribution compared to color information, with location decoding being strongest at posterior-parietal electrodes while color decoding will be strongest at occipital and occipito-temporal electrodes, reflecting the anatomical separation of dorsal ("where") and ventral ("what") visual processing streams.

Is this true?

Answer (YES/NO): NO